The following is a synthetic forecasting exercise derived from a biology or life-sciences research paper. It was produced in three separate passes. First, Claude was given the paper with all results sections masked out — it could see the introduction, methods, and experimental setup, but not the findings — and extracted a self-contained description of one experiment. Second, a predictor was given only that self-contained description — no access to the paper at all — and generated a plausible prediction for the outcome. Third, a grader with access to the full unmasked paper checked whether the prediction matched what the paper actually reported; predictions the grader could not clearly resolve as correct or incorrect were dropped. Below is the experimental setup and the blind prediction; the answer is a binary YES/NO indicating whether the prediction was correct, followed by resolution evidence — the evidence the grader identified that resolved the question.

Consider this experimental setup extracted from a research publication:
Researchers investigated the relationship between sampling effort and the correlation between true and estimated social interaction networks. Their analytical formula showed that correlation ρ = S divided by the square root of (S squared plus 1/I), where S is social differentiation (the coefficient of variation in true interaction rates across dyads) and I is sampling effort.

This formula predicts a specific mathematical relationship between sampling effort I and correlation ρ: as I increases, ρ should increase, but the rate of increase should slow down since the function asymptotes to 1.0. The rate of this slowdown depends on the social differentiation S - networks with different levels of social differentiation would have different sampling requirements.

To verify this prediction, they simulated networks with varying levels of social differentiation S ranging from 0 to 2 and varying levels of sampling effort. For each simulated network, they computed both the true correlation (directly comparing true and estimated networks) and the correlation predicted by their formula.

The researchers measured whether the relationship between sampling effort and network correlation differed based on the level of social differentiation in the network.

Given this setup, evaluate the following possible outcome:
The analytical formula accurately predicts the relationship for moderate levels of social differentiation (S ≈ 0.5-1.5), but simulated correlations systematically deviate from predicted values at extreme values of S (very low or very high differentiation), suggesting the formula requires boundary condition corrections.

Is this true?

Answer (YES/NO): NO